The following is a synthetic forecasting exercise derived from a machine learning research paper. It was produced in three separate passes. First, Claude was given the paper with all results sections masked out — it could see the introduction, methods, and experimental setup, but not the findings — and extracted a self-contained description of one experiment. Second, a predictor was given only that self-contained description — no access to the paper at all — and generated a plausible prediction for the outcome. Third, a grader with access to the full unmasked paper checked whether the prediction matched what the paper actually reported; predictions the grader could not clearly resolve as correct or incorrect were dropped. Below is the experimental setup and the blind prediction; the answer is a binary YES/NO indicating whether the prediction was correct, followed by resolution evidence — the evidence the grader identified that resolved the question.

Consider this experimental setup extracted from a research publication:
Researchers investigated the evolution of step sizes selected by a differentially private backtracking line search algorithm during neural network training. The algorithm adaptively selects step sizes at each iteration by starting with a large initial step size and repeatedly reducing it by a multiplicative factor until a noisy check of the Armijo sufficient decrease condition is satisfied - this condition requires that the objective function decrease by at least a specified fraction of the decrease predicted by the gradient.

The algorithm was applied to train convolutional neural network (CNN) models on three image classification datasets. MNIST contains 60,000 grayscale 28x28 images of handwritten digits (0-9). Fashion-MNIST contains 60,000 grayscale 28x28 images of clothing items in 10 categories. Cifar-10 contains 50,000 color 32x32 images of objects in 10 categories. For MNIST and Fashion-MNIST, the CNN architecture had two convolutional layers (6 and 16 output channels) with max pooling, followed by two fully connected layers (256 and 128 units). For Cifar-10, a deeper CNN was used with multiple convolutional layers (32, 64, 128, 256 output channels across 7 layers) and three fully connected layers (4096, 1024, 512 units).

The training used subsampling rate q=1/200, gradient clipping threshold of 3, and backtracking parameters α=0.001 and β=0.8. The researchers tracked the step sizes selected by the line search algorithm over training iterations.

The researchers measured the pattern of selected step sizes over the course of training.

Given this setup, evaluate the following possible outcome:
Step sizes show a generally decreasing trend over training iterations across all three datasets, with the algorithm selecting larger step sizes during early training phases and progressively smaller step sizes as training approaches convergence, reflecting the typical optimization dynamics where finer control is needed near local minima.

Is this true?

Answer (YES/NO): YES